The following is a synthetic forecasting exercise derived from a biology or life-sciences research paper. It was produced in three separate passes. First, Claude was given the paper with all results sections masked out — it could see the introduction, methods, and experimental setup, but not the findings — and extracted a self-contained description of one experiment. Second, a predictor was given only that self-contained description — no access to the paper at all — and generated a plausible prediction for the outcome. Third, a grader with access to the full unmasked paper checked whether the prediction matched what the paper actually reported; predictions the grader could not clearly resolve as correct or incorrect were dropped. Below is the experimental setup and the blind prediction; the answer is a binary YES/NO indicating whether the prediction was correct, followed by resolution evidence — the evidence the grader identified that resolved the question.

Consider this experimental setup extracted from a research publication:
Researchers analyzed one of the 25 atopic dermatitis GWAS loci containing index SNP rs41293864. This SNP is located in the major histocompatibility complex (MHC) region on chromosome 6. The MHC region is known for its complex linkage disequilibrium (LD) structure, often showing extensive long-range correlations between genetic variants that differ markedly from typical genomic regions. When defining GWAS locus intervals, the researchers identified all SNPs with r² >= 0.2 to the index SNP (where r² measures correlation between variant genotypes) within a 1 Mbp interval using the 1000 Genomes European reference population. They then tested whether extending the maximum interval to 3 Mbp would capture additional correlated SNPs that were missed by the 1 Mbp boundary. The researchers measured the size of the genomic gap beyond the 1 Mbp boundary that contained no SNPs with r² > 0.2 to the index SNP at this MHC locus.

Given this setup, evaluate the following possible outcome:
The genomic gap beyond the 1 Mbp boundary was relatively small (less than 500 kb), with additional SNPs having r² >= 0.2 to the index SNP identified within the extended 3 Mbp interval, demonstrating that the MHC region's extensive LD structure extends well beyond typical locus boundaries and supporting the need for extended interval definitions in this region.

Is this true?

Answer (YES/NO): NO